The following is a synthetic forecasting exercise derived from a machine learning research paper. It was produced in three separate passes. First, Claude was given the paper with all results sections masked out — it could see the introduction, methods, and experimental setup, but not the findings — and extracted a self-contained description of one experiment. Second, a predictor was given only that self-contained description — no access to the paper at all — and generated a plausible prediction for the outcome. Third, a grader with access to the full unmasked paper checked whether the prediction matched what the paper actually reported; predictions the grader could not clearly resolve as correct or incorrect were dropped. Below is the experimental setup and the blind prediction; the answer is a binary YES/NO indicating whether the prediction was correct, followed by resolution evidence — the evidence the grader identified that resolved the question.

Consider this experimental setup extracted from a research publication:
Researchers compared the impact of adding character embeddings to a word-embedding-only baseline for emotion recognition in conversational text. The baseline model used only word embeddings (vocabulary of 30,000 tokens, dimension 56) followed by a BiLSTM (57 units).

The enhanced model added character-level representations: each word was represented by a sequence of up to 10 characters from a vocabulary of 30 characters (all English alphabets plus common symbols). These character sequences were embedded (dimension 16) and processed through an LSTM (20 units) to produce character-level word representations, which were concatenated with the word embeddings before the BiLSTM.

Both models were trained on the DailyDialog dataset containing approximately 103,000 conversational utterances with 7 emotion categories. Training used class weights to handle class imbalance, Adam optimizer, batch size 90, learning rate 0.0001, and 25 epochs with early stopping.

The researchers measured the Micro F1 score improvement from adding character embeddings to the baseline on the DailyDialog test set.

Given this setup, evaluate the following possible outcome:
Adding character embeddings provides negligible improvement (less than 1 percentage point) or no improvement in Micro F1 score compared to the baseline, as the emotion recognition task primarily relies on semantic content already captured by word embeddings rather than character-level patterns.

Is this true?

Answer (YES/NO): NO